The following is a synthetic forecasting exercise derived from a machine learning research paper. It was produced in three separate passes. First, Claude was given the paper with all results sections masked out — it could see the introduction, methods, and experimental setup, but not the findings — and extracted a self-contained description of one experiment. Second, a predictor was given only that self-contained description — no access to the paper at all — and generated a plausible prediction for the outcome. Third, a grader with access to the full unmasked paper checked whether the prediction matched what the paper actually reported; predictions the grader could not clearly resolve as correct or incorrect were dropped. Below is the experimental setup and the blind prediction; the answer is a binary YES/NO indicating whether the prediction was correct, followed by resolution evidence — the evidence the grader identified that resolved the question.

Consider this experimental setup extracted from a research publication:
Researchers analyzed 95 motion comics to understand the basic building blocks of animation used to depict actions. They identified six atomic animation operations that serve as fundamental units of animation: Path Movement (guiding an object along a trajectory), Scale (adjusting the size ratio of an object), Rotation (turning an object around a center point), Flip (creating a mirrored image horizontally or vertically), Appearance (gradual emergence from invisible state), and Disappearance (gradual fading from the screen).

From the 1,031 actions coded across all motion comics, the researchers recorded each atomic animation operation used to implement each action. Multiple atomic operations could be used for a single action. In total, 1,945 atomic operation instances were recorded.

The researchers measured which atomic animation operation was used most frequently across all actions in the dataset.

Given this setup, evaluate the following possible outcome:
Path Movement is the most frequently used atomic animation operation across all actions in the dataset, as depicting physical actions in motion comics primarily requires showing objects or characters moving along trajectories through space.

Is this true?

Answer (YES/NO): YES